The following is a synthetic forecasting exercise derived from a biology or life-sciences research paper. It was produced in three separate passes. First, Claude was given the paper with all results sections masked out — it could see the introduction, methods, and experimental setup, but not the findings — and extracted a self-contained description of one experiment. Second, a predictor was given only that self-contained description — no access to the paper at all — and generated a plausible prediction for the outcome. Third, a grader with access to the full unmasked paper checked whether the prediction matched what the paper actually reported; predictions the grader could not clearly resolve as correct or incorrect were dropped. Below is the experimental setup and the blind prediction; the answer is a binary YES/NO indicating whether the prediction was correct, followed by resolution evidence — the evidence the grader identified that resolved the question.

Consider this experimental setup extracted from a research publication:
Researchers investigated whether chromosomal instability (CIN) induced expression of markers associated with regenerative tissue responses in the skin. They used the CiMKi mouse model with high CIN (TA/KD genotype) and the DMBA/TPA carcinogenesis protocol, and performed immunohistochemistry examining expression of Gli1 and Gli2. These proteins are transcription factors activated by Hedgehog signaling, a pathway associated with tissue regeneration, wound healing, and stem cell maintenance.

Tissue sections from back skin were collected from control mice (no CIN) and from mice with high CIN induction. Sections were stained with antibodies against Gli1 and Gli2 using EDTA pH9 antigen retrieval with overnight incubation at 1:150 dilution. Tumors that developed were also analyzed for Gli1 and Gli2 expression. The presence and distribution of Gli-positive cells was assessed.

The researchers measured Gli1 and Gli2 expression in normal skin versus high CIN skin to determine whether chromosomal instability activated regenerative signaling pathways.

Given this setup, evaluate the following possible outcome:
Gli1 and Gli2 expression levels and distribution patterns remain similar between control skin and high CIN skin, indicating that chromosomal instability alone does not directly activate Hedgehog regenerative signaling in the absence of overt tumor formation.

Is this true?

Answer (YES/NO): NO